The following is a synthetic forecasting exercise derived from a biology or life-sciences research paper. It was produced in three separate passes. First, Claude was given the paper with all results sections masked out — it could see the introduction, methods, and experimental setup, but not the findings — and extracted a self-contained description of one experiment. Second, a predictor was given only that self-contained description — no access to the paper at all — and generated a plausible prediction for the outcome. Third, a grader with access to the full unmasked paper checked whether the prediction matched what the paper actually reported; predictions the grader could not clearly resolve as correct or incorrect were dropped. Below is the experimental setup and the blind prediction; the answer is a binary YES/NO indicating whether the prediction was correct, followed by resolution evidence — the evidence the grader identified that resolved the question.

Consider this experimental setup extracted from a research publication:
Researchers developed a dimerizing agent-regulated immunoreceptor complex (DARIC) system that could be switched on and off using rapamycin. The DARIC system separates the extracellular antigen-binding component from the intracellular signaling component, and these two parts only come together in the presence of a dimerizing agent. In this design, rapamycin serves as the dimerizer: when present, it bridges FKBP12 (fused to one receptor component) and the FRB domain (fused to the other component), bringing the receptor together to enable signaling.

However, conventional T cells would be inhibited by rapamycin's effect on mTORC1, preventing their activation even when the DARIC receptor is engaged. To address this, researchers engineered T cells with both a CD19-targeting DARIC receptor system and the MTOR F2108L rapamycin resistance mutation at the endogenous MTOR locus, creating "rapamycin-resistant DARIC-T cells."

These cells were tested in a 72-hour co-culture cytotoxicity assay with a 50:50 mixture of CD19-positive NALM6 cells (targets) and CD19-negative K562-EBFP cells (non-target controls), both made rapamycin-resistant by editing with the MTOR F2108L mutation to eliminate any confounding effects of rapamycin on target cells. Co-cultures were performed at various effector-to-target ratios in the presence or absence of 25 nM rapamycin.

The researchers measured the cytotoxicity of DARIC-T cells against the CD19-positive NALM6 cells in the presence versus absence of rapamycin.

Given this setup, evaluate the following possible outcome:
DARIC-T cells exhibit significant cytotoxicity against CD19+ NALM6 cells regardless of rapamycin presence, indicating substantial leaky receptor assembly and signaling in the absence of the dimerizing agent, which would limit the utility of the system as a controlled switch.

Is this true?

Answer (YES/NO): NO